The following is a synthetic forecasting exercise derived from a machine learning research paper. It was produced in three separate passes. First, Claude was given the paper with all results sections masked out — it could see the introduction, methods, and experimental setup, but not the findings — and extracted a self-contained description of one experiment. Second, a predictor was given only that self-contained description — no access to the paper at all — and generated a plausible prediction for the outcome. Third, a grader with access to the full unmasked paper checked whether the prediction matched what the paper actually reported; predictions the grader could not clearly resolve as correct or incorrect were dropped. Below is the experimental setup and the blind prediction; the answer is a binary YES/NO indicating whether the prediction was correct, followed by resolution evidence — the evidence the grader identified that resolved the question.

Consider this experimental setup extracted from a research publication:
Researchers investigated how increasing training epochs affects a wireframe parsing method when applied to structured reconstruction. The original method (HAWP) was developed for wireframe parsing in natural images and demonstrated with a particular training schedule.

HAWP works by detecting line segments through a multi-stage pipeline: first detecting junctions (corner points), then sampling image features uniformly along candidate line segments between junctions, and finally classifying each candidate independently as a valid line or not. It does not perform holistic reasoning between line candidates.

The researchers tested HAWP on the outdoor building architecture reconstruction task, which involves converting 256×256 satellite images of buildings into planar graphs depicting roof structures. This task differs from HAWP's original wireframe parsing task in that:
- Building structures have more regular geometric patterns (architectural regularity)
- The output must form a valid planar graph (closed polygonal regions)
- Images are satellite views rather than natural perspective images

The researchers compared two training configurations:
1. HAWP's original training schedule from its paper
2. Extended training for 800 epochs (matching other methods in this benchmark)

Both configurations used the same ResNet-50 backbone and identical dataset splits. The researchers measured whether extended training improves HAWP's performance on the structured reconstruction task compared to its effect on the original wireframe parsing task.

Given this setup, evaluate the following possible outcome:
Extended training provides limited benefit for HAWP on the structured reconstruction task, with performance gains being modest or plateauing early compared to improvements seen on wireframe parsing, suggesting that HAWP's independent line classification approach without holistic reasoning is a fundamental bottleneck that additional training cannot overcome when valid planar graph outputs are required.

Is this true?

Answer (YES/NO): NO